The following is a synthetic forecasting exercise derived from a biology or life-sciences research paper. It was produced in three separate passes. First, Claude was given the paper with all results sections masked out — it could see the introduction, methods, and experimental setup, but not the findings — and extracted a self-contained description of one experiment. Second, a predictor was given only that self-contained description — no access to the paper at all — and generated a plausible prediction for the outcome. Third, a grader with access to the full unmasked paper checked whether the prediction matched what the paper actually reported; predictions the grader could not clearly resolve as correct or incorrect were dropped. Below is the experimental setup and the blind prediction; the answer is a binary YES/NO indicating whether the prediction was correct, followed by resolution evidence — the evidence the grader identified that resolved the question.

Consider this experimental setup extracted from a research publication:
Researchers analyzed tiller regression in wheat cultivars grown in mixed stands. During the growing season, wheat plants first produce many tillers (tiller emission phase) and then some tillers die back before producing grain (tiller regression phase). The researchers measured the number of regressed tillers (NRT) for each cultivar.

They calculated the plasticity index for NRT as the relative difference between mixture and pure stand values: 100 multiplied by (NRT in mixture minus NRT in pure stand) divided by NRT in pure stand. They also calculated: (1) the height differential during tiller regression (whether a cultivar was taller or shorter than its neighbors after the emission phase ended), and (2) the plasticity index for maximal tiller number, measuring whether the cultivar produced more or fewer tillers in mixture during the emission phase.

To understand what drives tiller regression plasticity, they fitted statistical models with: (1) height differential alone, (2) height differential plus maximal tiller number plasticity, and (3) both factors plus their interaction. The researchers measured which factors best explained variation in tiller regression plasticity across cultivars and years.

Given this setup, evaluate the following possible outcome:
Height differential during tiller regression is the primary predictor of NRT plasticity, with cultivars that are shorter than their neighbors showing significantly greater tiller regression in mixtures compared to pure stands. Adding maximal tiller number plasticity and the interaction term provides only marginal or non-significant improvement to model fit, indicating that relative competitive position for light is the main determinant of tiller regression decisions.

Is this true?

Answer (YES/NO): NO